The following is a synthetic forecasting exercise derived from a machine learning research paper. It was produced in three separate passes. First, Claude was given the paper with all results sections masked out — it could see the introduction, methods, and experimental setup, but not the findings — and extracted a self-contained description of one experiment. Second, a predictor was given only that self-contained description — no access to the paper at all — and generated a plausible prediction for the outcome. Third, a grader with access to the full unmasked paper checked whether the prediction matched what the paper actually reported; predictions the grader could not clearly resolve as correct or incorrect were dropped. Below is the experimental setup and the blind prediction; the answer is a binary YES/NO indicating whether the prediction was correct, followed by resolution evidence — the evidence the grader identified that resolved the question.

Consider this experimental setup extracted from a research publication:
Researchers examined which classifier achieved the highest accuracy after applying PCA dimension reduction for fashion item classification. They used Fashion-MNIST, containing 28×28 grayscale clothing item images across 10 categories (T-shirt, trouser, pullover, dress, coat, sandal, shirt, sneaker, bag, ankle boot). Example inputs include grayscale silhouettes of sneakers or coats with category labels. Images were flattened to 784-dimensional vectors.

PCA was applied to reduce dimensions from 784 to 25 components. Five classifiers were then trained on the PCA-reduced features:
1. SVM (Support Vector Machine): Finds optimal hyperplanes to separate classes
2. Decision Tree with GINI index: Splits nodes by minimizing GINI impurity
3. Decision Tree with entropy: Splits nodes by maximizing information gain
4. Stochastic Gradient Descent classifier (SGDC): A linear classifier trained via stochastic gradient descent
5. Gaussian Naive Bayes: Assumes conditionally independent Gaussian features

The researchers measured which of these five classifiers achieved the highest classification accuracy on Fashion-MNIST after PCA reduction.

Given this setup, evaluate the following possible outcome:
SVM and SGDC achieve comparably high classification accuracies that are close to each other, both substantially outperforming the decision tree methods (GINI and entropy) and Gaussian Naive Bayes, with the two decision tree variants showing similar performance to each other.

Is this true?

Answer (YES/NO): NO